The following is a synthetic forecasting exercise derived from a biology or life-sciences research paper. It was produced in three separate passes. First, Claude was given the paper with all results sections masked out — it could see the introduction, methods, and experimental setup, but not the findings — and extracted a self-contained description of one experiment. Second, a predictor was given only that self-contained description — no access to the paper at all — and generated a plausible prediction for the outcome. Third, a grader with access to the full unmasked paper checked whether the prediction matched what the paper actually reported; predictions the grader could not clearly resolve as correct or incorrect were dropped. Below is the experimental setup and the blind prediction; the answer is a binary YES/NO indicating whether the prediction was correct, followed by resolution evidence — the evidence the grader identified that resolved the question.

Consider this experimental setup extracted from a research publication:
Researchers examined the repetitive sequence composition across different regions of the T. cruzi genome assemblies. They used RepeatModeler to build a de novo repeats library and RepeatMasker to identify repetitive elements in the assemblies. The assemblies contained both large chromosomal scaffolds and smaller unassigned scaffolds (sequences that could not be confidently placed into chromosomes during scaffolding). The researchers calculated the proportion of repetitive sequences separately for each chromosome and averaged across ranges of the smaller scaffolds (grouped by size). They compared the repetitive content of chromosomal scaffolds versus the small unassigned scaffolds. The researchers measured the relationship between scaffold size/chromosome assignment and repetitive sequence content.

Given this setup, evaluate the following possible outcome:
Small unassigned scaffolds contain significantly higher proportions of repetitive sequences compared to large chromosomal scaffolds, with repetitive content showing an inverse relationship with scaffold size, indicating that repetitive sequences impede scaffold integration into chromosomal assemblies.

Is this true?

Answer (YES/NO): YES